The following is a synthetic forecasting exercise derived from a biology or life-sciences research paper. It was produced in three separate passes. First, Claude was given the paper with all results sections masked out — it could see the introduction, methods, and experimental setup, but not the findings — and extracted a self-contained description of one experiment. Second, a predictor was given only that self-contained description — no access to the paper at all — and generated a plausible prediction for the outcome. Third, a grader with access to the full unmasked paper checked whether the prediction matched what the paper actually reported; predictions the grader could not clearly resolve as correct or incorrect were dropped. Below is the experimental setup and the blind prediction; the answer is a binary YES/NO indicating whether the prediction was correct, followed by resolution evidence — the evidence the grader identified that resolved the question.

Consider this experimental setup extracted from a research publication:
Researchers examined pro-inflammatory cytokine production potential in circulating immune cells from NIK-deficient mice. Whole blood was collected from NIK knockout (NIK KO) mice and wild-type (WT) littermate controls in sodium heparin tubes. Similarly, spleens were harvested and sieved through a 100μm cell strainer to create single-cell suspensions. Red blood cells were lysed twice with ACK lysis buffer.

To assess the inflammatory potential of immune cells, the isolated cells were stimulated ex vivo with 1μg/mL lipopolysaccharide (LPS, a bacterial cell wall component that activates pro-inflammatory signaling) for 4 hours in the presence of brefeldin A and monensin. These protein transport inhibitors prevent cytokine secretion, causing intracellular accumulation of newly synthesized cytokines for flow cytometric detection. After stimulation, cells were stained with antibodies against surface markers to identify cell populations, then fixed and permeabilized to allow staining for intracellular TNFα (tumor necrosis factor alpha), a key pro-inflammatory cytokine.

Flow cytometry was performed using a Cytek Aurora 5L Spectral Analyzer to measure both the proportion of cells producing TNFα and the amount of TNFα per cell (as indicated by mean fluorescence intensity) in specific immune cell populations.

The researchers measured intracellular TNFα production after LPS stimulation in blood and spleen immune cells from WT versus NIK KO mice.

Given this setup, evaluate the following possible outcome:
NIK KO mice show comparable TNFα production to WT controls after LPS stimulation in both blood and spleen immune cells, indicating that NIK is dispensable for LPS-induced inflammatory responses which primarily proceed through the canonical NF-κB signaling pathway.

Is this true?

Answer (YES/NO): NO